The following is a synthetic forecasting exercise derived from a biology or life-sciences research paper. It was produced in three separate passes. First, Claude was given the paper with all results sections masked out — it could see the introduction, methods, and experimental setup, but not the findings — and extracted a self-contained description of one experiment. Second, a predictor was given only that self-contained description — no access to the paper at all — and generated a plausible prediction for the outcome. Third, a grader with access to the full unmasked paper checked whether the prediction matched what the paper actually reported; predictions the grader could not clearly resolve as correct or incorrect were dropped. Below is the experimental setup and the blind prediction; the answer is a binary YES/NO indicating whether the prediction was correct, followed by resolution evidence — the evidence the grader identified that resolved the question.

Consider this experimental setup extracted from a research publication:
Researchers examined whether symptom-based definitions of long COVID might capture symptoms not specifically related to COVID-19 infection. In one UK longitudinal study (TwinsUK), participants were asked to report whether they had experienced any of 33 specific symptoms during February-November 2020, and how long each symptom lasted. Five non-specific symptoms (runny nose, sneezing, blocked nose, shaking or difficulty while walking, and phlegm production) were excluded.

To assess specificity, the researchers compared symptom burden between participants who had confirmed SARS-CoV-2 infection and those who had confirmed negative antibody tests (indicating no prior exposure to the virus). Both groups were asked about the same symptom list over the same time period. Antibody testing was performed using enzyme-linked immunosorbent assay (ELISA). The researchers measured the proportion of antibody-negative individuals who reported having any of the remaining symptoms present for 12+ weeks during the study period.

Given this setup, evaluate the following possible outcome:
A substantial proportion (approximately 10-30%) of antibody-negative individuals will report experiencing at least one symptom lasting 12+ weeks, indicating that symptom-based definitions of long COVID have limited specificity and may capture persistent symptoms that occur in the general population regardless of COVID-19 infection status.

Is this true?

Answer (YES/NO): YES